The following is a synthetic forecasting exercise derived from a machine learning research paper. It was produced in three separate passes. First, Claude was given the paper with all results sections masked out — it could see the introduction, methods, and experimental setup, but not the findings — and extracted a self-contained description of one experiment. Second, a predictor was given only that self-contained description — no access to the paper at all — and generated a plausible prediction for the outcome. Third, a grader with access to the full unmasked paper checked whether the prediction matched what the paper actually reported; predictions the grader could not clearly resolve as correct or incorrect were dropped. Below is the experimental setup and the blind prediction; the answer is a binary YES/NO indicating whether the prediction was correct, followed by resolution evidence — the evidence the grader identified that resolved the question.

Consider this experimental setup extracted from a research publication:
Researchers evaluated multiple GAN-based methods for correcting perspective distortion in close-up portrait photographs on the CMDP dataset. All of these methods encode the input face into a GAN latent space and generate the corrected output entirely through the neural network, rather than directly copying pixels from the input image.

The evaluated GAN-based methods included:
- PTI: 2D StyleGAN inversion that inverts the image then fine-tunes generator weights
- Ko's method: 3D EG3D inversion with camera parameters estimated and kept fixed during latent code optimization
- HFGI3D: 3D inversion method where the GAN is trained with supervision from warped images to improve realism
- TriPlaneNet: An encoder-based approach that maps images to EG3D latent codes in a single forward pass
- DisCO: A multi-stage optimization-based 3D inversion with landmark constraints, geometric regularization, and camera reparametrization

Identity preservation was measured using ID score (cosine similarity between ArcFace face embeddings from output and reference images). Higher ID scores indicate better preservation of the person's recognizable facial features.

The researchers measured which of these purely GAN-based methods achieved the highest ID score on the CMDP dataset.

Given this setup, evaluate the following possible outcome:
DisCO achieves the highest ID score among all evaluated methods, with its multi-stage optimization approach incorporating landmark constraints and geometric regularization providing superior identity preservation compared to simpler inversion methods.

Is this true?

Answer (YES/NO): YES